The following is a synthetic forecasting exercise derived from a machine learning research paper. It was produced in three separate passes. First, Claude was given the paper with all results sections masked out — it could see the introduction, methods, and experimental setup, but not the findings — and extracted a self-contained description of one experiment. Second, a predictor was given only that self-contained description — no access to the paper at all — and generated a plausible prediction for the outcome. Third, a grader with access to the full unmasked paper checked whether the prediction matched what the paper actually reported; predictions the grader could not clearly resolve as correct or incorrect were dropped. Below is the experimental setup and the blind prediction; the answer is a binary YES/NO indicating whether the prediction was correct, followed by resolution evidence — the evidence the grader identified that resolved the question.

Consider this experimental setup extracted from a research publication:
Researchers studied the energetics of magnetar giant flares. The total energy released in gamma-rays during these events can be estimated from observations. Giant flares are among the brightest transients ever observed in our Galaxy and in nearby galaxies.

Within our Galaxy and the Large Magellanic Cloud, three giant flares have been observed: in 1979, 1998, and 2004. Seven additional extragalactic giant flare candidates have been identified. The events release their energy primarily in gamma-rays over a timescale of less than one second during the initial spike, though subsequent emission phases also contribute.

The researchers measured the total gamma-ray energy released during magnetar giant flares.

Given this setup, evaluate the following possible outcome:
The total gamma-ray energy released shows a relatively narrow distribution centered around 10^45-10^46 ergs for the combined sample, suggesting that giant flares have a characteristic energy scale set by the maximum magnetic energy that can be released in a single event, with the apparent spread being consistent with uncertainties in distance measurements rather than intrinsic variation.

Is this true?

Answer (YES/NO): NO